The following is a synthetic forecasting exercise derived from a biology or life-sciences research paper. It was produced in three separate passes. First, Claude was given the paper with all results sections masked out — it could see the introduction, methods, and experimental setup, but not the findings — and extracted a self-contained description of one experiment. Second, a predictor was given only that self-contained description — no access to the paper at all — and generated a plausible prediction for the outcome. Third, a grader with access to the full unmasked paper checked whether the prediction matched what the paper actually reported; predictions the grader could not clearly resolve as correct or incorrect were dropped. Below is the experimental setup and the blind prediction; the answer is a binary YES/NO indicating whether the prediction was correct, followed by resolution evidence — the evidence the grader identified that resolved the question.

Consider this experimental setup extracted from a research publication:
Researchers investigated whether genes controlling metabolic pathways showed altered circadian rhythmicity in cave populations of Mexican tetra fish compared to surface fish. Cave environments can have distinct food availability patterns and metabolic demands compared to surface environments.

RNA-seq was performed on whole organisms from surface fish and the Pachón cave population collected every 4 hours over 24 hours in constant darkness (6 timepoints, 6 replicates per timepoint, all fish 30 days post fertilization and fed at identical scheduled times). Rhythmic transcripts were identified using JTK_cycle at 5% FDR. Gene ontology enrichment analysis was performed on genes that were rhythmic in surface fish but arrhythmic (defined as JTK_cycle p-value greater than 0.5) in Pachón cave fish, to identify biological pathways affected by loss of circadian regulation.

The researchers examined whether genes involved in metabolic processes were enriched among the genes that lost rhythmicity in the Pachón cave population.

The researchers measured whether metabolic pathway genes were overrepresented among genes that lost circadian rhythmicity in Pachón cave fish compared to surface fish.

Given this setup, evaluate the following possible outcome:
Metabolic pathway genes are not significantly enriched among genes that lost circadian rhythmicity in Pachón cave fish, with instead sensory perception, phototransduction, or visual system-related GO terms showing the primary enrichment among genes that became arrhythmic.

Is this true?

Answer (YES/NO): NO